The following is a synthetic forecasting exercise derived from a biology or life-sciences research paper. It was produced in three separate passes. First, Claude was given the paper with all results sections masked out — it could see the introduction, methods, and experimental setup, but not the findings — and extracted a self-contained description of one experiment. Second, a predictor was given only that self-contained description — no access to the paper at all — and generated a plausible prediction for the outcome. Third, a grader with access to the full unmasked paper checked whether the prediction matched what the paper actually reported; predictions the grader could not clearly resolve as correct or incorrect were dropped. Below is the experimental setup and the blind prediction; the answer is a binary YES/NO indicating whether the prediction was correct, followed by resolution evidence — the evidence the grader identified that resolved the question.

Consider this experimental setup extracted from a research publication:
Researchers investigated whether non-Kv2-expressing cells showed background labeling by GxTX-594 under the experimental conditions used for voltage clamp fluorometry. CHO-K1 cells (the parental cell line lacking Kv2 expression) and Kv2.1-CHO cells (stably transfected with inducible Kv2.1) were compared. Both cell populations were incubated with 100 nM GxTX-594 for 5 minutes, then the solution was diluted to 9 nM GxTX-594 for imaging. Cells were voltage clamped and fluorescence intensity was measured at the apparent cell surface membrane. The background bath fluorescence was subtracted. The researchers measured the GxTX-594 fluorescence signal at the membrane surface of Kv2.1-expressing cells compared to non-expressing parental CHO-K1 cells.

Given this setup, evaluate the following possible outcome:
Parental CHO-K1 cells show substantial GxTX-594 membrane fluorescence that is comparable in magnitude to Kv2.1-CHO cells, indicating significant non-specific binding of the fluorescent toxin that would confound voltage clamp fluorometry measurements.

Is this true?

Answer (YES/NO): NO